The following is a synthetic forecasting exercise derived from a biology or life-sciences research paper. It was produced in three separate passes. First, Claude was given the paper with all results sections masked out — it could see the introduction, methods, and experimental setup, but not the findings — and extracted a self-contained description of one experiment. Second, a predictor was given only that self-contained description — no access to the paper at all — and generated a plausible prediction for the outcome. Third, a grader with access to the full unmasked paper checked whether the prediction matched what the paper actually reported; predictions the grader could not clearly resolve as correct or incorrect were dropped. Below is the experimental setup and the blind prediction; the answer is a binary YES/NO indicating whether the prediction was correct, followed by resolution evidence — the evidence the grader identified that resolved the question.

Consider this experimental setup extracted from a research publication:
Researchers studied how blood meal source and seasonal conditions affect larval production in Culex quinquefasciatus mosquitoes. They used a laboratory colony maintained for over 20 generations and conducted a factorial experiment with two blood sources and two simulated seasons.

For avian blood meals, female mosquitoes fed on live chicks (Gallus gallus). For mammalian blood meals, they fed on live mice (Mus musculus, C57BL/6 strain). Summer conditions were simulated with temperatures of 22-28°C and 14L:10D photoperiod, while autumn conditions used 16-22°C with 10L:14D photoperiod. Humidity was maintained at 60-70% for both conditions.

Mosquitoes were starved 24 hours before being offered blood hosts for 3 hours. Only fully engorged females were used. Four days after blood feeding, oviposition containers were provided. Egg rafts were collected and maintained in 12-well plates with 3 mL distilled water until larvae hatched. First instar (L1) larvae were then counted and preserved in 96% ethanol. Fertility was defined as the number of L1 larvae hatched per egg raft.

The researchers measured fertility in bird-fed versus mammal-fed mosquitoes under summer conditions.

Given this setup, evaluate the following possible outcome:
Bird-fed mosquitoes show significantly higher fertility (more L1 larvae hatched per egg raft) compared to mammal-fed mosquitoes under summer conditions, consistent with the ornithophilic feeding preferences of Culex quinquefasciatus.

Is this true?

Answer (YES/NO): YES